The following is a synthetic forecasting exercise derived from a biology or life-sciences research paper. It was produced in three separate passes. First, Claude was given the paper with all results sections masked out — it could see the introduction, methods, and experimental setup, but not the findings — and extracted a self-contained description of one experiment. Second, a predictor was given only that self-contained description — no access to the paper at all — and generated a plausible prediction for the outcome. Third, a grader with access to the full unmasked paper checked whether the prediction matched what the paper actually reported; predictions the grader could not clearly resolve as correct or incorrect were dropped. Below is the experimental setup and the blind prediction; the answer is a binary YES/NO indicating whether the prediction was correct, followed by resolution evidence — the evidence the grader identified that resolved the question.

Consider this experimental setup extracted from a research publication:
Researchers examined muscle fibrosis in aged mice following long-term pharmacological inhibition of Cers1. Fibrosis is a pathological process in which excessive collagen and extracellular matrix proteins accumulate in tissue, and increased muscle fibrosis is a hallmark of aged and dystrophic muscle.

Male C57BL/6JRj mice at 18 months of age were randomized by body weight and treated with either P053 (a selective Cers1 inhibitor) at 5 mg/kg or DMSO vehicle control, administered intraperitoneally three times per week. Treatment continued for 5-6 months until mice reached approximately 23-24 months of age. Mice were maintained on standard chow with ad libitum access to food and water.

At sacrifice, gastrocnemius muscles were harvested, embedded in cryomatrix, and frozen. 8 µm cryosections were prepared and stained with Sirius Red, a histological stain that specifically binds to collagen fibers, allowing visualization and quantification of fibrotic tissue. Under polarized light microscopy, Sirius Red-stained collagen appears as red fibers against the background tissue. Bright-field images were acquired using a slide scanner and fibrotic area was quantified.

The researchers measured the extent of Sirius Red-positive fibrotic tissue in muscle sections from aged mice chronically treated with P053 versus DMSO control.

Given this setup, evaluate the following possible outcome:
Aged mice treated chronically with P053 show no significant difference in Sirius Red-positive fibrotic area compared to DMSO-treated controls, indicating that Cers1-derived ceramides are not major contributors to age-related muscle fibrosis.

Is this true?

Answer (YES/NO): NO